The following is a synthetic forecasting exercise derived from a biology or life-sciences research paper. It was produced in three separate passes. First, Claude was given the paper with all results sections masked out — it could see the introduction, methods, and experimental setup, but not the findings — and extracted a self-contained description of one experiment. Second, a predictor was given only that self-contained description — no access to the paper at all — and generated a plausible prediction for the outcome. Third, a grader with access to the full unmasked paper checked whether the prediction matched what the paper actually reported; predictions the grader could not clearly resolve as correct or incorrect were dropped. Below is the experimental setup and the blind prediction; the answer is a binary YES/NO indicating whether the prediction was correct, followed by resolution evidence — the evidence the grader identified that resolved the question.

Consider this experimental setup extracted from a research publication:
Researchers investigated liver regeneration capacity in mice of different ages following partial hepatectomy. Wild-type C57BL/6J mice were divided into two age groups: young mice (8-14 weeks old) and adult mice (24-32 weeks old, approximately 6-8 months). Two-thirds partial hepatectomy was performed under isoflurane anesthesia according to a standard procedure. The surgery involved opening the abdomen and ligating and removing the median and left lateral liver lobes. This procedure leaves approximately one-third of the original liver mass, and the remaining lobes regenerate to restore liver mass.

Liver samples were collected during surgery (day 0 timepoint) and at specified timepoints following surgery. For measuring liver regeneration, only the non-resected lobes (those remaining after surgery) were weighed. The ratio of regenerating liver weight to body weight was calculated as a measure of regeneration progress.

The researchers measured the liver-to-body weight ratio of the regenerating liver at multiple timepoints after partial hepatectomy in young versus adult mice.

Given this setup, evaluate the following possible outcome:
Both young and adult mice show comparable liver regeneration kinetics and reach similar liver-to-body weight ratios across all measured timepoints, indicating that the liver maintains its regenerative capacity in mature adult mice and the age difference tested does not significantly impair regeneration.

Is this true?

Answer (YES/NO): NO